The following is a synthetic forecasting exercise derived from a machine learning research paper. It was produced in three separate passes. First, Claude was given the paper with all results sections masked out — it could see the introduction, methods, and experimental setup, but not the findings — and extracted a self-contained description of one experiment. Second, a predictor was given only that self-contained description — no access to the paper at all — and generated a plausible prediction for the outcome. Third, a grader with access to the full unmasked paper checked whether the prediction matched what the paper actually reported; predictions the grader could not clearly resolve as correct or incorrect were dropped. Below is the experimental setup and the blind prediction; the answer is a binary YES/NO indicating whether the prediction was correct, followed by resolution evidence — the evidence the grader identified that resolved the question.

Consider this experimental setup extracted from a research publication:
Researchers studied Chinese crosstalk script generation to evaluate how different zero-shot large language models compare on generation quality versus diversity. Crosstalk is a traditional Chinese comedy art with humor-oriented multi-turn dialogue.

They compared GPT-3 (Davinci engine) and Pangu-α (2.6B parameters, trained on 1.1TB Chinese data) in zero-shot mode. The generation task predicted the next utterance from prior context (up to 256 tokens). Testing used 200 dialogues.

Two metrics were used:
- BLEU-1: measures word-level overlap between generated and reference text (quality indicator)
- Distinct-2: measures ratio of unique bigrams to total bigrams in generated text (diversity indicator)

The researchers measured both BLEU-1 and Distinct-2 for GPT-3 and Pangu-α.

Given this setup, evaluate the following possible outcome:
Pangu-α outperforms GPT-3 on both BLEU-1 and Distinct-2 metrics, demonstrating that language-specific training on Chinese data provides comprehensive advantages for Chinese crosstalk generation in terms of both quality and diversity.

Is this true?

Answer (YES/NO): NO